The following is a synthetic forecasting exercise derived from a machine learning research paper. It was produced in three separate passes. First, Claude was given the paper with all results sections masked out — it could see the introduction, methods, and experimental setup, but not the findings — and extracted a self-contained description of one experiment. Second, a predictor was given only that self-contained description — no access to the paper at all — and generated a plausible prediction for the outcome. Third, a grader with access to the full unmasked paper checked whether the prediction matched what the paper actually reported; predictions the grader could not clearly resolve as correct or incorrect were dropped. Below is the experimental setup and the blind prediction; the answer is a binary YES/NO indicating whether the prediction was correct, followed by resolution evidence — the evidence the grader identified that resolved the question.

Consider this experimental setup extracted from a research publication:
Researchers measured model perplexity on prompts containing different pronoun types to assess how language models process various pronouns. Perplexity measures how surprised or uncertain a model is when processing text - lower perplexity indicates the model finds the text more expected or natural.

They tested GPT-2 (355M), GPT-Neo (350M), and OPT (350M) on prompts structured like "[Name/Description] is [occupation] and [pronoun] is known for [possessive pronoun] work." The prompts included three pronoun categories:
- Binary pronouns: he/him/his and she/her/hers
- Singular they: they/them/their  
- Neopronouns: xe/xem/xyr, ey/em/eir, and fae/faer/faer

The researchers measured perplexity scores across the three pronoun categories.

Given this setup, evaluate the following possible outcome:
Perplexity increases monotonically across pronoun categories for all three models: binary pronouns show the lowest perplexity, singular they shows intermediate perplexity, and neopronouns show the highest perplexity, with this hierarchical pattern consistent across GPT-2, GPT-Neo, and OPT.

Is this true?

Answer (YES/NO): YES